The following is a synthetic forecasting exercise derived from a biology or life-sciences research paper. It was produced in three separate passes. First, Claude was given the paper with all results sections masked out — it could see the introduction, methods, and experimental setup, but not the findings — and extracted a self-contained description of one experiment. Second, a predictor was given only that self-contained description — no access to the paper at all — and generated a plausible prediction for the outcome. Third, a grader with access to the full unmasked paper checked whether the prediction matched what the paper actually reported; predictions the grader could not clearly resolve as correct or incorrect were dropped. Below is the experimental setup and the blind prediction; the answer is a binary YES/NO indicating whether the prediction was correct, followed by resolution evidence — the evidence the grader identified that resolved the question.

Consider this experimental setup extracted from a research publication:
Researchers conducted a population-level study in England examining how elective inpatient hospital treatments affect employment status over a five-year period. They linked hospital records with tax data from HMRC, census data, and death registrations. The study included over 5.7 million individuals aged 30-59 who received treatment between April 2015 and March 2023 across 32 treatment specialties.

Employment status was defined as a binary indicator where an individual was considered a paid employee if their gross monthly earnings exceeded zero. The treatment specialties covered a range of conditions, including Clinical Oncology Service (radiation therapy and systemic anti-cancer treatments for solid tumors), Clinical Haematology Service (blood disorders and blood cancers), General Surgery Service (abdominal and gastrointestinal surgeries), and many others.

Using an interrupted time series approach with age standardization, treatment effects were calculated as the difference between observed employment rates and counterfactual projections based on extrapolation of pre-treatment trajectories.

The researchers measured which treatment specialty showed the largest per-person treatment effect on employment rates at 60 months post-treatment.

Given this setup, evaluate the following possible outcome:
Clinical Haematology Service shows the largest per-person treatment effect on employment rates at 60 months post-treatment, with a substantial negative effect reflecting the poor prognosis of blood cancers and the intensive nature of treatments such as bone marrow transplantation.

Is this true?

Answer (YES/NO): NO